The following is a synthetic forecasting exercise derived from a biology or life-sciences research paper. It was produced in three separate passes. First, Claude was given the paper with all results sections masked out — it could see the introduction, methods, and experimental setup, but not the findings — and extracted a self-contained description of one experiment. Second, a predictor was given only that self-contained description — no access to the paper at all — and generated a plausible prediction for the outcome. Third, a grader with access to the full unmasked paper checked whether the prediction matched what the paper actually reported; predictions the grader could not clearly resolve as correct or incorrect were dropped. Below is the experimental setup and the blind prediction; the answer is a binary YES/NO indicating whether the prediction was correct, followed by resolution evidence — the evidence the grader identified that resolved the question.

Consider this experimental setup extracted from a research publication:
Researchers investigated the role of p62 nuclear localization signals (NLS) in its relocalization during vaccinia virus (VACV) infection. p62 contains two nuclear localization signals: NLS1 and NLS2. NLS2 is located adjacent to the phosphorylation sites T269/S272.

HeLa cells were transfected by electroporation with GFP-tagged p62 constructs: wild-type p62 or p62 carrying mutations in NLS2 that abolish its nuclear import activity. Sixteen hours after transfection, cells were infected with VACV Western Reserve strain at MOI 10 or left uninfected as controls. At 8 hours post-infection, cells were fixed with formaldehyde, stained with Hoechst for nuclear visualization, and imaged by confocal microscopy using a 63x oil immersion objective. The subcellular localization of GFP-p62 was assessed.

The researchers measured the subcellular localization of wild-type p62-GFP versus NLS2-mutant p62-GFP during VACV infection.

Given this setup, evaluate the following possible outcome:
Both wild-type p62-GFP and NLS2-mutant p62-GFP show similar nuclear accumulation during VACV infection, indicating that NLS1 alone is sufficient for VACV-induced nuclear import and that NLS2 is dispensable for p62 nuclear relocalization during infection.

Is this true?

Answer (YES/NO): NO